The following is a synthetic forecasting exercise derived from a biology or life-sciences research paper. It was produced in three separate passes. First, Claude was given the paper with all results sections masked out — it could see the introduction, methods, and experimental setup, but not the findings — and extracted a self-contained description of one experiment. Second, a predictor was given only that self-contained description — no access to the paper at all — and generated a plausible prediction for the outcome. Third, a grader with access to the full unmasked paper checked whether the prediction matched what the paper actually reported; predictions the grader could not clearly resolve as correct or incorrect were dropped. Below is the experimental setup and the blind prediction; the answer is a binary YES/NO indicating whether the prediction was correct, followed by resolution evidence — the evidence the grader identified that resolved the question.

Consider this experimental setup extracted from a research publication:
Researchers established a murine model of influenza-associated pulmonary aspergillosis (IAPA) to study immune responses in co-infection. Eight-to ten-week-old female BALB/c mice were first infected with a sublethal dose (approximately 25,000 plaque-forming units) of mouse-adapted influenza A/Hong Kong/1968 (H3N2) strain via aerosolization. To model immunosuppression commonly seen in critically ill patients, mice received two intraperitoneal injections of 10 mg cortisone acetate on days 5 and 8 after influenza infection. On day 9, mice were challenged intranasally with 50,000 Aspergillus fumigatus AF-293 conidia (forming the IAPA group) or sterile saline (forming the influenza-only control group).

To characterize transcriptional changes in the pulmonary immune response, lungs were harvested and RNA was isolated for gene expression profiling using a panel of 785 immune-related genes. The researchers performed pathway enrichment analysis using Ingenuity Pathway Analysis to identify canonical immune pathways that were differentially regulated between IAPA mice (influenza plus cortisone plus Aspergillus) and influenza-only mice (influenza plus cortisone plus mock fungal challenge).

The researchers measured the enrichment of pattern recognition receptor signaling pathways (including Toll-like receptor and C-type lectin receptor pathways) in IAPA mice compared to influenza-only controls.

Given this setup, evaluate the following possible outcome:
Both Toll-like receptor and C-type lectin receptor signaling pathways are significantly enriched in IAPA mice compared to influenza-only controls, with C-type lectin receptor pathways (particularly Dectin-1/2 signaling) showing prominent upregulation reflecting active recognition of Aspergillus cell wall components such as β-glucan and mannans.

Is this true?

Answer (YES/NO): NO